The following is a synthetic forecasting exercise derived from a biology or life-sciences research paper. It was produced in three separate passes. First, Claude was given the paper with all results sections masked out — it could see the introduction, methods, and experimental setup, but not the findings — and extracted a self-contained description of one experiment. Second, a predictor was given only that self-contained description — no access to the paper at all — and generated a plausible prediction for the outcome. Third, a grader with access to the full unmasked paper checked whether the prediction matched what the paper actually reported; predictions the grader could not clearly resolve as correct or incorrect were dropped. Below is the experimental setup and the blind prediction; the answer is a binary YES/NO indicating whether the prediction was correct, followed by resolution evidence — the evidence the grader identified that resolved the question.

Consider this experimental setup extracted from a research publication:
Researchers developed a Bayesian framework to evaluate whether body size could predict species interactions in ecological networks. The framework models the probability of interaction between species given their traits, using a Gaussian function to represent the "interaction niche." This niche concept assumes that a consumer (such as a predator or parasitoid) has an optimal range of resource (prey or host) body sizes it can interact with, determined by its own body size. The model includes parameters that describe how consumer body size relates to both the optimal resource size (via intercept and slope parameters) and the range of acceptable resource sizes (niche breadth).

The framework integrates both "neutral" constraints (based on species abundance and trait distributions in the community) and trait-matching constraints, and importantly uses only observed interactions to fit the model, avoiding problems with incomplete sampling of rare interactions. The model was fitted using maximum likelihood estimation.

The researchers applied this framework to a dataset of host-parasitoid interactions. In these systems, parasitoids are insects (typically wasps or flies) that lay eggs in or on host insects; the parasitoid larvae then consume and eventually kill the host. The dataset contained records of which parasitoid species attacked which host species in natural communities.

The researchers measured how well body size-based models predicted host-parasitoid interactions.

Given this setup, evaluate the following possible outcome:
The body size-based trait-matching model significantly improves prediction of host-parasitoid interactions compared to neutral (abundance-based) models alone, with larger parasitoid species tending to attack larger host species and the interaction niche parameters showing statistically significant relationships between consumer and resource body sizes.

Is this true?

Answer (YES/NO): NO